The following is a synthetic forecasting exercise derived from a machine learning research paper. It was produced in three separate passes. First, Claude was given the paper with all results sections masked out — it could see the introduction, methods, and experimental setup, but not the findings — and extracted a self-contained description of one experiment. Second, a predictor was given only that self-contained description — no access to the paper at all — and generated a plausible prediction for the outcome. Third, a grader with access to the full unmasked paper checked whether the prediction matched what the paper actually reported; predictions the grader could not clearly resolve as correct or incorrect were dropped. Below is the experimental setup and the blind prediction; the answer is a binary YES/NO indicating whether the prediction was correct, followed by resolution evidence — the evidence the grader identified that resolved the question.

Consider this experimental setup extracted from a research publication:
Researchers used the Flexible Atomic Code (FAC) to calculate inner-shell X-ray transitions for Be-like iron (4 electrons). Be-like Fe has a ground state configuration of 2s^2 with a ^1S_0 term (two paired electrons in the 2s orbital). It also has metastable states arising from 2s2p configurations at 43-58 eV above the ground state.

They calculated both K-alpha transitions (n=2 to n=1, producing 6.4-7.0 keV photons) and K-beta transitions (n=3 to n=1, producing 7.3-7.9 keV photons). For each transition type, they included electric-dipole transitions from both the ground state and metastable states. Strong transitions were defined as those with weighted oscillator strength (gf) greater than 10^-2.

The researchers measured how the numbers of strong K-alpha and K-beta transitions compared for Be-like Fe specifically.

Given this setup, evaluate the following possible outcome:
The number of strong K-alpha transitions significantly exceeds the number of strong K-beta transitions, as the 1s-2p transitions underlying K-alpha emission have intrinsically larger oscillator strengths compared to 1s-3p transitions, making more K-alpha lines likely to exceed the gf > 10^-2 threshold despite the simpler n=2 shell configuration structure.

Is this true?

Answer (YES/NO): NO